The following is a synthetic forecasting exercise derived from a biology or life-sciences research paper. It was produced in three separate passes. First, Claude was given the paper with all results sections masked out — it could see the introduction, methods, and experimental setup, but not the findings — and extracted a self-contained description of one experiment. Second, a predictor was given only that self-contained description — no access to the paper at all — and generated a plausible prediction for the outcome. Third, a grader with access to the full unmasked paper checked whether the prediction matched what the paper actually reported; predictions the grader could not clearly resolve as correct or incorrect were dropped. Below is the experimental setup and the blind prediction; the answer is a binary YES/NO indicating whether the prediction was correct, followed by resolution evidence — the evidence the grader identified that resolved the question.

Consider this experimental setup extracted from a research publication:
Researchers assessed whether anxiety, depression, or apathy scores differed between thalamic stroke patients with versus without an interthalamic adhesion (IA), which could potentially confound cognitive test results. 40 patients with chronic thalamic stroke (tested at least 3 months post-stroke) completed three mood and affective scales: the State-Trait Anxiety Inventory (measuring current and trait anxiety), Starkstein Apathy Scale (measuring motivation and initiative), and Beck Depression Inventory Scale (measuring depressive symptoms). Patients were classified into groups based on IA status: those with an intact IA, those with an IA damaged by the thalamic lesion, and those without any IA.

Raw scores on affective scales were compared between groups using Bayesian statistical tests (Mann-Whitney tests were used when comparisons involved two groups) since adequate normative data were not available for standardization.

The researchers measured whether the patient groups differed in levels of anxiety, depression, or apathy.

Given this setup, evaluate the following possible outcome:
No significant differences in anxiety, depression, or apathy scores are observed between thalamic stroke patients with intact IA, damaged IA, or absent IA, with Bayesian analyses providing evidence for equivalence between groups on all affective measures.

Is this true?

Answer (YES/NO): YES